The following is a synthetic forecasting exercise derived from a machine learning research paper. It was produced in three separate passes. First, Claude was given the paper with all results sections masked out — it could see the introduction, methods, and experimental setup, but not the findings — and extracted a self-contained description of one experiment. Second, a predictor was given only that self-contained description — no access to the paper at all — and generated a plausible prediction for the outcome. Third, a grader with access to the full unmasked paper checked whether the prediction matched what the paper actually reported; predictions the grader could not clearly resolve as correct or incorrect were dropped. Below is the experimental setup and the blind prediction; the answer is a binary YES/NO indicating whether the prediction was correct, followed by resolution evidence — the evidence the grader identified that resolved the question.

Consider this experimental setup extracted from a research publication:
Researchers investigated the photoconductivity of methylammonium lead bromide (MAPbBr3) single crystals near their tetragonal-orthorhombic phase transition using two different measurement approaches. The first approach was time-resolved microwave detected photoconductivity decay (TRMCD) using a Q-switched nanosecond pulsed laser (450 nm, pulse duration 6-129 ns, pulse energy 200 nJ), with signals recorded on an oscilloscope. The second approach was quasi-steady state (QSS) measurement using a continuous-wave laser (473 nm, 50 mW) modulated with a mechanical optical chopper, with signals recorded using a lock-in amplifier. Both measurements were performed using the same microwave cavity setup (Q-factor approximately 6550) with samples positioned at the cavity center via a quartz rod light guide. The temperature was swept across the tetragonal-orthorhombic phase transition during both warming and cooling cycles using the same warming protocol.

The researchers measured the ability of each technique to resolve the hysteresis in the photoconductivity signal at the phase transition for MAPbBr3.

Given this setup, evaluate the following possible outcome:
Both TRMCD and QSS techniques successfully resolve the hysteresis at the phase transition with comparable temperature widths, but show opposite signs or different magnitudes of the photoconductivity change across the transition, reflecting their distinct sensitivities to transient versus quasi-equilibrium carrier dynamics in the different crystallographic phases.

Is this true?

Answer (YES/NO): NO